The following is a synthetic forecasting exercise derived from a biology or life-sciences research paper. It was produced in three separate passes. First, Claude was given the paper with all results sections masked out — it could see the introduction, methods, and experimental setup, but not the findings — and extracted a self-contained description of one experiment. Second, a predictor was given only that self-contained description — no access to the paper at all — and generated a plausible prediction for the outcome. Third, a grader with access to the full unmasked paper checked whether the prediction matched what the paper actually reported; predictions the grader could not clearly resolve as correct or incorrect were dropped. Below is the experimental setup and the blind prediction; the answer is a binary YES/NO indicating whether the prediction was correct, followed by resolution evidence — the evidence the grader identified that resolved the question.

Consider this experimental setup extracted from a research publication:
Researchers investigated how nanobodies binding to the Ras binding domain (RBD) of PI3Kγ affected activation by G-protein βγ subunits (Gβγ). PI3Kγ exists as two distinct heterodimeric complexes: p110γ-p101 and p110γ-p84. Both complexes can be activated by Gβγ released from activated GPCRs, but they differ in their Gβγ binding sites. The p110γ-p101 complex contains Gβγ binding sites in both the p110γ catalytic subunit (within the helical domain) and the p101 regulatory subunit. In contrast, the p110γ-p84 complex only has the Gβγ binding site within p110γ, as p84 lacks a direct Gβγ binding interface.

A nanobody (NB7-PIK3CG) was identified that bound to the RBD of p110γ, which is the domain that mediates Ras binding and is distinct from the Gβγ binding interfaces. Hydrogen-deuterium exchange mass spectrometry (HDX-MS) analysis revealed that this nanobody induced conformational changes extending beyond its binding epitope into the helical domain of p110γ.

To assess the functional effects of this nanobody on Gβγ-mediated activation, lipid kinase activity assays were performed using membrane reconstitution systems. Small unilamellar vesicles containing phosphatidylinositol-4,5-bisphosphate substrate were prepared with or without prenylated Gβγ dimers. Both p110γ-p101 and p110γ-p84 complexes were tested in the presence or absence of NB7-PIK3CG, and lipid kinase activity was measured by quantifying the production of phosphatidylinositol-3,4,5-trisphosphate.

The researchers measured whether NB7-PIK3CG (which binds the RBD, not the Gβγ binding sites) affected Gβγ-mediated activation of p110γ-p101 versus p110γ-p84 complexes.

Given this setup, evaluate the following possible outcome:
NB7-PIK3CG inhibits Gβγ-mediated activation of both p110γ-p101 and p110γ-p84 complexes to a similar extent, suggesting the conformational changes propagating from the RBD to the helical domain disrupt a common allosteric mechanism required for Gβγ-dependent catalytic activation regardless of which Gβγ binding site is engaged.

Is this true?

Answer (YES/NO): NO